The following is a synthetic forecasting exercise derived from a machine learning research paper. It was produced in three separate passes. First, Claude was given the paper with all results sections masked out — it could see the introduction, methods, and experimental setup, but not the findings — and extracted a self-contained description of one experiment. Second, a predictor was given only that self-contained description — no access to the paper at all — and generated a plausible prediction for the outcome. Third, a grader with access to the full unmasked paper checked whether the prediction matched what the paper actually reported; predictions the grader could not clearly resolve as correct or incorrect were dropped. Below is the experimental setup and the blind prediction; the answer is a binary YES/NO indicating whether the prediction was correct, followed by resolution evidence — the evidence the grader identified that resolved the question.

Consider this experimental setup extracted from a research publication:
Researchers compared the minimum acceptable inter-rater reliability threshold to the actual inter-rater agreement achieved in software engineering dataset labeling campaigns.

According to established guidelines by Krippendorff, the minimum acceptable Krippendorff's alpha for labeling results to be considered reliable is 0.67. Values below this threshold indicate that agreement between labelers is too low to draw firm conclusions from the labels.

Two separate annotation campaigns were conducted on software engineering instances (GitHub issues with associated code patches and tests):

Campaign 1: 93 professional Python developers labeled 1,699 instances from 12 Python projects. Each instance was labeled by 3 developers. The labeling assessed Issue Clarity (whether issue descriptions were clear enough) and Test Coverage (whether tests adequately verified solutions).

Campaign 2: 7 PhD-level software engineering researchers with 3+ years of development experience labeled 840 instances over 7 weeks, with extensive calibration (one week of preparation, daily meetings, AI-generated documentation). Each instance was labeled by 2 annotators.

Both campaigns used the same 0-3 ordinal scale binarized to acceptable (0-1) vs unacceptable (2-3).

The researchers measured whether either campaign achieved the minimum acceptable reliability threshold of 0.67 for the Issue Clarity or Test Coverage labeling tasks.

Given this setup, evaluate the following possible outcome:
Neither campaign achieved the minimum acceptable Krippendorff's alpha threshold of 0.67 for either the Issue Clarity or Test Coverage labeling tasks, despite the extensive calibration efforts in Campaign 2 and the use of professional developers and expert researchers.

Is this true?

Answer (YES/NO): YES